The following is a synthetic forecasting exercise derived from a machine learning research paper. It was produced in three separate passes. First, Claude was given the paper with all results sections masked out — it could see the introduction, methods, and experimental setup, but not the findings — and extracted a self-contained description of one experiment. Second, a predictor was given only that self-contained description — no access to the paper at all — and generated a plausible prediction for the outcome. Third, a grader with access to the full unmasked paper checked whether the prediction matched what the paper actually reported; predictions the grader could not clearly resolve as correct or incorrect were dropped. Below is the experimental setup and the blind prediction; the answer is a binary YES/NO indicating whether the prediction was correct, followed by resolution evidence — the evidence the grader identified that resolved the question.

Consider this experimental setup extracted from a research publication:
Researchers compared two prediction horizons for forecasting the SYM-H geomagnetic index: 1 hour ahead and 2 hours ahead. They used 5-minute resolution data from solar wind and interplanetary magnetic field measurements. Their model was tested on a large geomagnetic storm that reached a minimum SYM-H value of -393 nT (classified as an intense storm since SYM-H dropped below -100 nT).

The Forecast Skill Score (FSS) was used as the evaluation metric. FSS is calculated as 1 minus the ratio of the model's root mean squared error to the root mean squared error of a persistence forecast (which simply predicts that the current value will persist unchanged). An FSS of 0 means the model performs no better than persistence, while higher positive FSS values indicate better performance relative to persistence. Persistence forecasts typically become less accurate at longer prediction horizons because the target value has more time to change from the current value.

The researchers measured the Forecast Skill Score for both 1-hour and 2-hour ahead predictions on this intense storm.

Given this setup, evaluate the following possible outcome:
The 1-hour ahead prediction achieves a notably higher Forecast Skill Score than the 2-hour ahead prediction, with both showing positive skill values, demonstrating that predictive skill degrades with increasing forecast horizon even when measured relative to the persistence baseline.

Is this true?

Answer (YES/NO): NO